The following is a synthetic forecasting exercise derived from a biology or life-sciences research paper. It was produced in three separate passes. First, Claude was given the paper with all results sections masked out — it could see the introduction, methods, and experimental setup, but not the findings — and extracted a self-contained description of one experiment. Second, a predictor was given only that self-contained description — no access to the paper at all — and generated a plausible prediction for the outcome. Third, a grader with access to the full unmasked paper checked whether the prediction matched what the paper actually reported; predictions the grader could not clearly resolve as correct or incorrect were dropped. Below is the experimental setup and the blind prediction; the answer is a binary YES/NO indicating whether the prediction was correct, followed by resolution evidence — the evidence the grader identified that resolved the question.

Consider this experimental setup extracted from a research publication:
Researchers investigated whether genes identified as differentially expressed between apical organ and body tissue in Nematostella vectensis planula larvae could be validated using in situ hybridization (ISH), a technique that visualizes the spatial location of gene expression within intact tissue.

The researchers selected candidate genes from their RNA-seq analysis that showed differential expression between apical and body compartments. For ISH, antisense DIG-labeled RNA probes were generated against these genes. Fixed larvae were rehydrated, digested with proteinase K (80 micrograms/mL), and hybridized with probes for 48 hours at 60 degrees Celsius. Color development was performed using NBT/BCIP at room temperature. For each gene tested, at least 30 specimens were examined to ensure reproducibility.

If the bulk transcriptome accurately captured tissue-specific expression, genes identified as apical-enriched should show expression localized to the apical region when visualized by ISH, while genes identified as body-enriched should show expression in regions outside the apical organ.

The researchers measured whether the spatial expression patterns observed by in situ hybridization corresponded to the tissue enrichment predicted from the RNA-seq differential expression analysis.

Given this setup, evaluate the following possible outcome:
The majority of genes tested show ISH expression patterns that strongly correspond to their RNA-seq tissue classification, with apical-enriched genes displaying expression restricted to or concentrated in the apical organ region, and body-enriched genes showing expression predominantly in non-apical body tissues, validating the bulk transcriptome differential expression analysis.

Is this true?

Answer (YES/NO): YES